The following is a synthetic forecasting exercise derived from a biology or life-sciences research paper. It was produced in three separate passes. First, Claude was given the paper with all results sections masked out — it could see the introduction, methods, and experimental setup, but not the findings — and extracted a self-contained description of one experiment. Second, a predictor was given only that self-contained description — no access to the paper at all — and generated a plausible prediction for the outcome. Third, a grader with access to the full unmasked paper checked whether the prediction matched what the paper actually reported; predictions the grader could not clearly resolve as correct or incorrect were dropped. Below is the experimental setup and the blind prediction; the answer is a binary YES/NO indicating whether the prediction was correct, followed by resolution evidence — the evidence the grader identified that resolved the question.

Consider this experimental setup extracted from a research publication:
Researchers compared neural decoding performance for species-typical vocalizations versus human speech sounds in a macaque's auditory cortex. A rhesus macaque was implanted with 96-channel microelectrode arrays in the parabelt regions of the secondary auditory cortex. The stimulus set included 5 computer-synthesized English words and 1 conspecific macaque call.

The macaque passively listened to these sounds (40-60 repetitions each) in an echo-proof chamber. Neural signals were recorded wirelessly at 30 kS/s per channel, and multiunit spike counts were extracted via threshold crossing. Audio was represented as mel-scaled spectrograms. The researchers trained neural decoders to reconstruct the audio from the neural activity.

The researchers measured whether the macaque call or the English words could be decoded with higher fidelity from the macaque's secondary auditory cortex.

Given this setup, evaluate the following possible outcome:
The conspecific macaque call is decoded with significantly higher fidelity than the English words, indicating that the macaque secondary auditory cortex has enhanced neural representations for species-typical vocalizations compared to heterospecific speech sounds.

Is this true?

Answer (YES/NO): NO